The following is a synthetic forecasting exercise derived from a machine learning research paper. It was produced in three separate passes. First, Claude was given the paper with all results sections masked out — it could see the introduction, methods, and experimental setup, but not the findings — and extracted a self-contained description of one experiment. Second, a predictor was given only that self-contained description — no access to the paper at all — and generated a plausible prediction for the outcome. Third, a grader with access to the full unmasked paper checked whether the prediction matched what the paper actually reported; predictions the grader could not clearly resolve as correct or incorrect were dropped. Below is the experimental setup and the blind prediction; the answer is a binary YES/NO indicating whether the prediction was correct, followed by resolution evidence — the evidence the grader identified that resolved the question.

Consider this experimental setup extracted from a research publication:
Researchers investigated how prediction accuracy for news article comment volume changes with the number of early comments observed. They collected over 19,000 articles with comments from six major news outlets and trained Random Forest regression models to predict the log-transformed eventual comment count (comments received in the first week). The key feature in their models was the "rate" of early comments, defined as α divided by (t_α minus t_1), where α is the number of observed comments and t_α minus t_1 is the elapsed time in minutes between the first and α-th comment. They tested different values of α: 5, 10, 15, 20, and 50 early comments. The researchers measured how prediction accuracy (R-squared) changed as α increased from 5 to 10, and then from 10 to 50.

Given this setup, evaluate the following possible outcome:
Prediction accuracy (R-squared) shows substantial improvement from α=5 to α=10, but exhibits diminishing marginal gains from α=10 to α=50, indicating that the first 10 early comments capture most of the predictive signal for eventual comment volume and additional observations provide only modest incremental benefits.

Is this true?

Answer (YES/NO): YES